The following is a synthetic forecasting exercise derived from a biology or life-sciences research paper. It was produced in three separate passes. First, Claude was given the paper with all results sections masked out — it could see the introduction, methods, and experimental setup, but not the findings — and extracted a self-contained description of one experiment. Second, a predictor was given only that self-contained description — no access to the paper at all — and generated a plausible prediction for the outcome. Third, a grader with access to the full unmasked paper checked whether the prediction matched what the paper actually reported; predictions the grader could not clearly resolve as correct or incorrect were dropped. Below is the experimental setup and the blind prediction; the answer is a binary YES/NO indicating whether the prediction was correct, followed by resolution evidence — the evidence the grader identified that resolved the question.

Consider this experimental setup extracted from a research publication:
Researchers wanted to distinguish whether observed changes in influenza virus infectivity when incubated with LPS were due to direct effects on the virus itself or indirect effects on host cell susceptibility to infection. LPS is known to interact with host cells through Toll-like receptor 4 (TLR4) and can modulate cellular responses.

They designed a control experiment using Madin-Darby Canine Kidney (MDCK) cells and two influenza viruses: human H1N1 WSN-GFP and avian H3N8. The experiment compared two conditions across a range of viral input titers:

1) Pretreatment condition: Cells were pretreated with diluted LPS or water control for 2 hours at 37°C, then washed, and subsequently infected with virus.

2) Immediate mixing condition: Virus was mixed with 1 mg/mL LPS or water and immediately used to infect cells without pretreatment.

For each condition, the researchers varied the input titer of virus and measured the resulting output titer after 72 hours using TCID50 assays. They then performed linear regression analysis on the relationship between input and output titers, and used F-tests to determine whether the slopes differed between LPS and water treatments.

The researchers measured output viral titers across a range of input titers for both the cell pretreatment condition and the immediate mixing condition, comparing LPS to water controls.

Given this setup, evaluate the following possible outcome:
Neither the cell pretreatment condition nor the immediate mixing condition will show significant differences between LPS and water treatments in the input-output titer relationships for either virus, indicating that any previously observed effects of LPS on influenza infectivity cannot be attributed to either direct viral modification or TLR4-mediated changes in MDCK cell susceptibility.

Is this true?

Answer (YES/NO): NO